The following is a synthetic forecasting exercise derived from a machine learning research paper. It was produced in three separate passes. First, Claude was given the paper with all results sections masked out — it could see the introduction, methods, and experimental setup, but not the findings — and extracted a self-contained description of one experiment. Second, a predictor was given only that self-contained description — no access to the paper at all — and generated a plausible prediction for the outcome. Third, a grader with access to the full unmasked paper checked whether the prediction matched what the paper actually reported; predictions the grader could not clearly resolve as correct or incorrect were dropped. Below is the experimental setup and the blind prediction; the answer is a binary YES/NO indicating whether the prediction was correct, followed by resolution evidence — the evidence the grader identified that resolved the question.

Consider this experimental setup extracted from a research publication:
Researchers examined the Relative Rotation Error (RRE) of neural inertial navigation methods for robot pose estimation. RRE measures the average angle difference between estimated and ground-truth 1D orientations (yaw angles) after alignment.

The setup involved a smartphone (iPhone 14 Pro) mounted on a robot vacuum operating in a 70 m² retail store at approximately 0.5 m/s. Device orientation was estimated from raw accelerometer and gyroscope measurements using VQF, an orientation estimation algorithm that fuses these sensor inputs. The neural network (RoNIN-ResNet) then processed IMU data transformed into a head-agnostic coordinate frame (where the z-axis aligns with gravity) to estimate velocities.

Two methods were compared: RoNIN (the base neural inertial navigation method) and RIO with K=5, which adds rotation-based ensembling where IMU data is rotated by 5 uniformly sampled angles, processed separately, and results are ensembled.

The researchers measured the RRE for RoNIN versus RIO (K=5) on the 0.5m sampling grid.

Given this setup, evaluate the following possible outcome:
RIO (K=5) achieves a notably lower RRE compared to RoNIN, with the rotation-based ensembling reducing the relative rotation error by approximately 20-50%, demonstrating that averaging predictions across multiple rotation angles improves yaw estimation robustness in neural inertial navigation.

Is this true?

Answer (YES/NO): NO